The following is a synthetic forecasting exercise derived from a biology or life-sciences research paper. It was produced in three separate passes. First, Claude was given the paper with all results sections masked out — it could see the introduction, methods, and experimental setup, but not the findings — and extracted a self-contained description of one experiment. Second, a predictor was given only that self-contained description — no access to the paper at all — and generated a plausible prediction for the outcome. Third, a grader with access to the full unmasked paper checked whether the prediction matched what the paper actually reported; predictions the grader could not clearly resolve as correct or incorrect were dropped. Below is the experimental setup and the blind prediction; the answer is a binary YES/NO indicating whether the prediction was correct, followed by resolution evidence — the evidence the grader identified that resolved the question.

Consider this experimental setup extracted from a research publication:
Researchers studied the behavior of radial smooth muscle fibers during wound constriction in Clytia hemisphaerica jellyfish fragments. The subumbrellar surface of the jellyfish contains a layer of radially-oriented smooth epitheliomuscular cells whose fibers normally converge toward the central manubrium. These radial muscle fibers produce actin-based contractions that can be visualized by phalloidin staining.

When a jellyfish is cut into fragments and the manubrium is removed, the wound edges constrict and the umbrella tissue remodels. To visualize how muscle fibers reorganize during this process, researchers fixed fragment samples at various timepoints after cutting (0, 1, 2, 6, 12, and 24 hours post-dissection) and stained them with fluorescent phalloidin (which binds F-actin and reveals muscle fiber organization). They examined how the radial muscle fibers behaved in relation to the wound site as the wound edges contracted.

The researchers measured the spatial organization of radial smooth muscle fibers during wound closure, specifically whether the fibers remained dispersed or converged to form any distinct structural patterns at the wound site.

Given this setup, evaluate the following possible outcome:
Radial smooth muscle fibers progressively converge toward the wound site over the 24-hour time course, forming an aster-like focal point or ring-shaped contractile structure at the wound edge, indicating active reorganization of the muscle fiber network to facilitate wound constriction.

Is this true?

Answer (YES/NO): YES